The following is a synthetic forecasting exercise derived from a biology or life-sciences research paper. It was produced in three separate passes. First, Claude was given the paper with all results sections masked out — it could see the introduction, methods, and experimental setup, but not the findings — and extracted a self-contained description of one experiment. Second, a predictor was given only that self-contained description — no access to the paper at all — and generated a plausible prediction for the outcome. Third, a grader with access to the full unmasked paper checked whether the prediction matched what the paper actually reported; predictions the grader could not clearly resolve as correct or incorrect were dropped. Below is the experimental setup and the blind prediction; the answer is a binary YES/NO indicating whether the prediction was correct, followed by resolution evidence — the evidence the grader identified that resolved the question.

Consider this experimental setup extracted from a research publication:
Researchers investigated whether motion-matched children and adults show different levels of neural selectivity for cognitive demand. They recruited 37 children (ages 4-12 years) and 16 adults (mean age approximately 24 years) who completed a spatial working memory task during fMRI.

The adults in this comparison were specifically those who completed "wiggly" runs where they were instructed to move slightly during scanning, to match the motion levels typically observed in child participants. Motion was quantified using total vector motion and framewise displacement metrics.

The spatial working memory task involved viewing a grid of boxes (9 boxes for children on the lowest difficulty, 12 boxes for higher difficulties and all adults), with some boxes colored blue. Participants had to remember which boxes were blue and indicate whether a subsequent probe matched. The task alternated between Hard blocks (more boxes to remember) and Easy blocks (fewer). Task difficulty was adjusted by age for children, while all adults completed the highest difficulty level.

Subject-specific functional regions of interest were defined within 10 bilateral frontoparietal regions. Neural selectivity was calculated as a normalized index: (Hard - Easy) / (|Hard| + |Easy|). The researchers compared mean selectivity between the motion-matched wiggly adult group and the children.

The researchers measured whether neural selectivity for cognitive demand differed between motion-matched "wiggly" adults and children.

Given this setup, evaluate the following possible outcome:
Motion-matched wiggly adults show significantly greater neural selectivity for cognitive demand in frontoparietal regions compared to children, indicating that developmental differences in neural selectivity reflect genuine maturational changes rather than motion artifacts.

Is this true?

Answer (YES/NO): YES